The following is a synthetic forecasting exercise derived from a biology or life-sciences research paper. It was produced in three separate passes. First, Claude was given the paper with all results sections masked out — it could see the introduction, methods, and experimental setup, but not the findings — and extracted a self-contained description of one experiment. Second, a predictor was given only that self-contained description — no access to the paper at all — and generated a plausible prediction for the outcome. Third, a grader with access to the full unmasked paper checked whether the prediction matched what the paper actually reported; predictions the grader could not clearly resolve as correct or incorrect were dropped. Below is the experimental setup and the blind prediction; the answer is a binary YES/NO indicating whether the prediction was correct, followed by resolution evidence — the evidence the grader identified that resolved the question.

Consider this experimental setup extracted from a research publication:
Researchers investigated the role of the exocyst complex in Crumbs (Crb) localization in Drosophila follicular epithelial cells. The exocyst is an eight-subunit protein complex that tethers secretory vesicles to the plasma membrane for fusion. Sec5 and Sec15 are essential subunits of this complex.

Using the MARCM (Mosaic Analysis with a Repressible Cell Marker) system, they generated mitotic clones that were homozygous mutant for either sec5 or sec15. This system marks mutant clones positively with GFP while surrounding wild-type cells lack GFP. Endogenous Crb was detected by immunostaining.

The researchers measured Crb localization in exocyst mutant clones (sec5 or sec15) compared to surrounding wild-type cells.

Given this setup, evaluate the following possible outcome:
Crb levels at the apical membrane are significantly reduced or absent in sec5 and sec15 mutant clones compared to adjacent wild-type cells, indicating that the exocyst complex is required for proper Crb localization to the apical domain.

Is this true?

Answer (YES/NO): YES